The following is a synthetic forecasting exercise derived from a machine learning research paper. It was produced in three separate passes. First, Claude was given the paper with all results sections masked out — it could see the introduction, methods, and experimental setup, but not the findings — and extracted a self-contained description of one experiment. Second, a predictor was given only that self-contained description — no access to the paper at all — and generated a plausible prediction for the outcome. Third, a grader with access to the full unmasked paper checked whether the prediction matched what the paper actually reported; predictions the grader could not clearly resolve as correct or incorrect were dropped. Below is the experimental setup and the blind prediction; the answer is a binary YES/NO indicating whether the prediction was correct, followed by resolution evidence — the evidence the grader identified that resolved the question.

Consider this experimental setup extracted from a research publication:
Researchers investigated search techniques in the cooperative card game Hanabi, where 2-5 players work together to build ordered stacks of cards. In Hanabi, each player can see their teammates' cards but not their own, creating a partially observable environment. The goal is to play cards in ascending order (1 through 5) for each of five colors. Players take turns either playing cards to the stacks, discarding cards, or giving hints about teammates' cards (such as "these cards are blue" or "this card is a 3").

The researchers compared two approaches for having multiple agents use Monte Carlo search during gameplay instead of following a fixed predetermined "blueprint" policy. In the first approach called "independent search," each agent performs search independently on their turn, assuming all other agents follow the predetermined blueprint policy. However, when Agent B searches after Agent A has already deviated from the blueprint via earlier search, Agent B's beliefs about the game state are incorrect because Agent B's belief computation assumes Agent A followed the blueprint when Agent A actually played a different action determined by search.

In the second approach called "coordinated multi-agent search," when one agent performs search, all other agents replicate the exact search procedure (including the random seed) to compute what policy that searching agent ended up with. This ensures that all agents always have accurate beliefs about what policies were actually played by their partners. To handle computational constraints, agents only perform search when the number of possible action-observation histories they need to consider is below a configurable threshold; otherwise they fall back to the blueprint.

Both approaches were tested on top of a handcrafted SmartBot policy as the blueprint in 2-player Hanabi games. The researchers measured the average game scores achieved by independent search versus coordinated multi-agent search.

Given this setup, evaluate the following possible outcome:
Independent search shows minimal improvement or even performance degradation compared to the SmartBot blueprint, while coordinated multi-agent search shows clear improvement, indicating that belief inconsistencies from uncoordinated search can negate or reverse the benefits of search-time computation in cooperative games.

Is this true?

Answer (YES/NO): YES